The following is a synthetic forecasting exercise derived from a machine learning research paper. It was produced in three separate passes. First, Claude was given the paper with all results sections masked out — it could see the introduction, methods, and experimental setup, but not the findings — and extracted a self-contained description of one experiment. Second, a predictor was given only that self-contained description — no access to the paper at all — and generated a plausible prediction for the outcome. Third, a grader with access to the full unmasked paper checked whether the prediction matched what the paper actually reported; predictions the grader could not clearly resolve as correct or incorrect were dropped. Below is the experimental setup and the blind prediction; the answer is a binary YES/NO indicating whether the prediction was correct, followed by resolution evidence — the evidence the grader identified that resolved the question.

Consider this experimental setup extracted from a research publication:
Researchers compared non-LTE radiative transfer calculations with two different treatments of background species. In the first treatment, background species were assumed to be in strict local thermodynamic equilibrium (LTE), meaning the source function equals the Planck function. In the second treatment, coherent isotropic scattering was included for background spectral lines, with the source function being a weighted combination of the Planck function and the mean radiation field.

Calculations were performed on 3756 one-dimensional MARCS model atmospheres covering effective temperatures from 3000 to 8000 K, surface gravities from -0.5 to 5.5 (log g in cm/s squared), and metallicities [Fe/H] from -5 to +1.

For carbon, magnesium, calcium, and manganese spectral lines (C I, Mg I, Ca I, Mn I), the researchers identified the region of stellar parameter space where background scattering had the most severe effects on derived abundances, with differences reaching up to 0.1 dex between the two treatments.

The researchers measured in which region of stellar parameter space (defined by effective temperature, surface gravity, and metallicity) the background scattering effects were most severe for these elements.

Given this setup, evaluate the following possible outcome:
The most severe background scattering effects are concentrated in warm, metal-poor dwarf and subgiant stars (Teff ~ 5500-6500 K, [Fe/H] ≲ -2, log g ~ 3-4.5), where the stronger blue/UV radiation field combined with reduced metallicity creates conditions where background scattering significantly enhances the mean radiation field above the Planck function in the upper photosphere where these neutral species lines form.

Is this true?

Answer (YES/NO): NO